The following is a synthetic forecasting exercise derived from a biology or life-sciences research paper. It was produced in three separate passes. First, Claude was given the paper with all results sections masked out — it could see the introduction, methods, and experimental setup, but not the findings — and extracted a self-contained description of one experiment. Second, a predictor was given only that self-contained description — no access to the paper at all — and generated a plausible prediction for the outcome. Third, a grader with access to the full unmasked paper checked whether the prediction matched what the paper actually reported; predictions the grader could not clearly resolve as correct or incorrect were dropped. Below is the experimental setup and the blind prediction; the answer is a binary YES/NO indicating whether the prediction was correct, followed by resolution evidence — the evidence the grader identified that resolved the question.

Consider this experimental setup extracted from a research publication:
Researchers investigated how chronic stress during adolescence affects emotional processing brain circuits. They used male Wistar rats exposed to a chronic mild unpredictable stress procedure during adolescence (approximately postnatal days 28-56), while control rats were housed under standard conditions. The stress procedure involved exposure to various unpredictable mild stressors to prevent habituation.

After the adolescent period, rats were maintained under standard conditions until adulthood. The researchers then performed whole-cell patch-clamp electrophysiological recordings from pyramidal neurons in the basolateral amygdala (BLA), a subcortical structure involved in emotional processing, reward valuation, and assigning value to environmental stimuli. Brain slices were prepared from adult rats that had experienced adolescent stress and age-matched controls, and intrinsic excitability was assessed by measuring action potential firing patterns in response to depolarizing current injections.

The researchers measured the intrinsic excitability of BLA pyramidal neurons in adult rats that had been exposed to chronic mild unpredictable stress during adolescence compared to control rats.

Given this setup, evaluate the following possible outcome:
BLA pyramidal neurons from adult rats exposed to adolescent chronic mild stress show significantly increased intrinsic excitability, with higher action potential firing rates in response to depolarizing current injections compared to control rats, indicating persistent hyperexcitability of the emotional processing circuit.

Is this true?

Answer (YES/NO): YES